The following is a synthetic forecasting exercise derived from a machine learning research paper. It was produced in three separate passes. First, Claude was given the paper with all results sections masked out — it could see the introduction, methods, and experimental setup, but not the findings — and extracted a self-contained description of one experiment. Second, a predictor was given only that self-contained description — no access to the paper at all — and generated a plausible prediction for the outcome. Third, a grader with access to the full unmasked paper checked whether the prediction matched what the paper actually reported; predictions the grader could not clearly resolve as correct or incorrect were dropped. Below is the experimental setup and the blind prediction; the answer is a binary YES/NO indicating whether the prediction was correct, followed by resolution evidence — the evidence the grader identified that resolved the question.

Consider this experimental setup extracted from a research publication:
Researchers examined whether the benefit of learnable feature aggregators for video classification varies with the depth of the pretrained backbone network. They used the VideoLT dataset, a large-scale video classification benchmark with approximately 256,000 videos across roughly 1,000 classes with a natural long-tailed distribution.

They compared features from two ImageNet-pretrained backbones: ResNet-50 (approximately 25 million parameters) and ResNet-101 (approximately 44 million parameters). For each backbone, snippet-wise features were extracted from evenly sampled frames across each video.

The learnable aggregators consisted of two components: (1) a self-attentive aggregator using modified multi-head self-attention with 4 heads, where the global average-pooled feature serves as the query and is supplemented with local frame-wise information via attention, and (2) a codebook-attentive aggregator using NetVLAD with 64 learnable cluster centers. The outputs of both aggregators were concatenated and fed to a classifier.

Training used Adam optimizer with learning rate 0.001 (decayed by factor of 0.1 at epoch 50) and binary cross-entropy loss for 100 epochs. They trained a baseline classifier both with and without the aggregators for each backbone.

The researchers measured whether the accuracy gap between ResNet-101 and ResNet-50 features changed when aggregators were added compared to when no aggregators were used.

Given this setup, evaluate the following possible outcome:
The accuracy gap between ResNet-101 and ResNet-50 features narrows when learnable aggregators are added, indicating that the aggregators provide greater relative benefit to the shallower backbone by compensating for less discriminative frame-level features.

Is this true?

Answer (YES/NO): NO